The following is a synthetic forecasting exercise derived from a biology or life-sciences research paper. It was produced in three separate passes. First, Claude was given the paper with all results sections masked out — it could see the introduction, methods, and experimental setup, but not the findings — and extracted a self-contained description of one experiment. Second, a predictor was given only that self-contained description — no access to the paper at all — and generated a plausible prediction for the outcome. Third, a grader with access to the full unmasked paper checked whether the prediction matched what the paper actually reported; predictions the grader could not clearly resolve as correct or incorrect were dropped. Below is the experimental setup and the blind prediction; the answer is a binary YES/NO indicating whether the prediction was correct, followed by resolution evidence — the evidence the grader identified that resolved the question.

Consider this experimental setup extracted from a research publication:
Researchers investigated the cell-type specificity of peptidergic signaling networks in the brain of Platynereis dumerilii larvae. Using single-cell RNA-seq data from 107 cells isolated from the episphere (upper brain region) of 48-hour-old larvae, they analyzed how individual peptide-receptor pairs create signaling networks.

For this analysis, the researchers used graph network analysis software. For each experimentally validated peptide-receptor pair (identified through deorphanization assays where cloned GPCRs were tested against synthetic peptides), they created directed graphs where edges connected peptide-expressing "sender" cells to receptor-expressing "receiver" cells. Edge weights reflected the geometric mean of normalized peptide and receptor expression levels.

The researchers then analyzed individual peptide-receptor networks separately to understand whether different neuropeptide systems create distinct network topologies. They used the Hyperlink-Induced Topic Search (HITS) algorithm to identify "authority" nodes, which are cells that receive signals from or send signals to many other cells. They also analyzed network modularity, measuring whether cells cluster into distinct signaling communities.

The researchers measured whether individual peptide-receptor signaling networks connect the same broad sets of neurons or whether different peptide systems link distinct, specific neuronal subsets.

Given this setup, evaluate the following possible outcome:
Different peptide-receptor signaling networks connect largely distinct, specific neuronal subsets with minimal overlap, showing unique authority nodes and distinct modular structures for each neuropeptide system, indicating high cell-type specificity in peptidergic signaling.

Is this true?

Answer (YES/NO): NO